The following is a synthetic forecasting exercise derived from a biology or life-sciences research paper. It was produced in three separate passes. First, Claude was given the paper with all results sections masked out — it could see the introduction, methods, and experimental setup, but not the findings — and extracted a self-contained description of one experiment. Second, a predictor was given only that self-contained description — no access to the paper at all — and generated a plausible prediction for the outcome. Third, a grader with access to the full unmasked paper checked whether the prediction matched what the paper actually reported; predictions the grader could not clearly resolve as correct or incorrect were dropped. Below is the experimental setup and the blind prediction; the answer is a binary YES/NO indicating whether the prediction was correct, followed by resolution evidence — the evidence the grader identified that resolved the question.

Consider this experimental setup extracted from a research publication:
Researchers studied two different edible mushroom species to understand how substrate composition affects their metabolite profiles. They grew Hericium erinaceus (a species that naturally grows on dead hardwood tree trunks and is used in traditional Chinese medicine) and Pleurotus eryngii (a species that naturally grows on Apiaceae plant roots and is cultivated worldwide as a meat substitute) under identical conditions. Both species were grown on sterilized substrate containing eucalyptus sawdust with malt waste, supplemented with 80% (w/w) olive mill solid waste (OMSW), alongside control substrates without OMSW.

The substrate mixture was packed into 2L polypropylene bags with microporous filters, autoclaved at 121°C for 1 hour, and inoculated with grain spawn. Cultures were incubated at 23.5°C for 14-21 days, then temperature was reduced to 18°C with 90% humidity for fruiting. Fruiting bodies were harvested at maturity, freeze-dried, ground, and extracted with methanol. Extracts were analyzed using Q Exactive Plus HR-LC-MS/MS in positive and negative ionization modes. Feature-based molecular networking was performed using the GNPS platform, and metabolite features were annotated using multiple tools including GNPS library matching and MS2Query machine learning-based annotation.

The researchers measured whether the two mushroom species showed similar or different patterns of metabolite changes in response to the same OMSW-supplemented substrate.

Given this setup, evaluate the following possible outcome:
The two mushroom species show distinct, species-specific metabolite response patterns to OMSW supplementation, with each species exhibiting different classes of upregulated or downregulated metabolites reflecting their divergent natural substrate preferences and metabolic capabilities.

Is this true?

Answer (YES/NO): NO